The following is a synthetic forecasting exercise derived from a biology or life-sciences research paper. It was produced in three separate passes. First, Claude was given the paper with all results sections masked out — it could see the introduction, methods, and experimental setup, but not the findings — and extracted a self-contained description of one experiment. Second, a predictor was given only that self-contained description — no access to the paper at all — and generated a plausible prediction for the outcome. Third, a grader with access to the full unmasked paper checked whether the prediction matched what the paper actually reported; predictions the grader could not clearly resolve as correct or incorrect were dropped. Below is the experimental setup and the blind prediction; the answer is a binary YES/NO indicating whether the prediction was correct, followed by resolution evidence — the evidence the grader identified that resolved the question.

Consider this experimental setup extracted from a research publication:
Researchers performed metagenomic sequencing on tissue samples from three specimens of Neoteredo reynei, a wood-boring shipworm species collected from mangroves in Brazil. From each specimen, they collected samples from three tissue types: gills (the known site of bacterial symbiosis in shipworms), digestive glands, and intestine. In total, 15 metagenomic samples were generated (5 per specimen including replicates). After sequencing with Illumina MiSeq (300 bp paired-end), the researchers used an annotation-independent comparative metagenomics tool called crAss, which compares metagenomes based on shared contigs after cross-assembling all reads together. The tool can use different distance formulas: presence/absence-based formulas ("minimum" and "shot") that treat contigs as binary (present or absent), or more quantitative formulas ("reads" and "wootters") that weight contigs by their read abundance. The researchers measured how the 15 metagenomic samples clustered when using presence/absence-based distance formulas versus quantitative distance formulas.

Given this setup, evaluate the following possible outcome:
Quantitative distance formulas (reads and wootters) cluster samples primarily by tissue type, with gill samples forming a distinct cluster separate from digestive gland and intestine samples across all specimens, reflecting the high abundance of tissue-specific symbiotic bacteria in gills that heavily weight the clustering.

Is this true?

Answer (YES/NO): YES